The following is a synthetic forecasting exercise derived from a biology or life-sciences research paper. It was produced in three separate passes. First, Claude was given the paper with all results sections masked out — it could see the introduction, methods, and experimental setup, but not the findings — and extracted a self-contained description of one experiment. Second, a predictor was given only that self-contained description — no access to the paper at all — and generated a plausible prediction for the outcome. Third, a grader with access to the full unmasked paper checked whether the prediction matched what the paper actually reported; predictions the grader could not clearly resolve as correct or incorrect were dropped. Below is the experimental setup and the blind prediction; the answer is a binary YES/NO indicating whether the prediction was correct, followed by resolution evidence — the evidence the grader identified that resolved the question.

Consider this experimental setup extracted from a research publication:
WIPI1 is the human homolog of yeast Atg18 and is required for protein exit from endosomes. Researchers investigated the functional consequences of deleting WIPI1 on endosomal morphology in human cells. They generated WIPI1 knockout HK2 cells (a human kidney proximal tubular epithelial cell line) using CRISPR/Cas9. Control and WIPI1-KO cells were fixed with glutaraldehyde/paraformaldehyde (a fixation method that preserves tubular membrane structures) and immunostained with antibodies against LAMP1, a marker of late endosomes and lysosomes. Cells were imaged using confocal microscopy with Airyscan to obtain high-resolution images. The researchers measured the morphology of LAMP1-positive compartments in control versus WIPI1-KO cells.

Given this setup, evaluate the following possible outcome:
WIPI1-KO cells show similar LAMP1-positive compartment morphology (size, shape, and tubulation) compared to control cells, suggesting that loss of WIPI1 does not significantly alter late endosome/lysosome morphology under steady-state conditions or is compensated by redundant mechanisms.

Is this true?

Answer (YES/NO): NO